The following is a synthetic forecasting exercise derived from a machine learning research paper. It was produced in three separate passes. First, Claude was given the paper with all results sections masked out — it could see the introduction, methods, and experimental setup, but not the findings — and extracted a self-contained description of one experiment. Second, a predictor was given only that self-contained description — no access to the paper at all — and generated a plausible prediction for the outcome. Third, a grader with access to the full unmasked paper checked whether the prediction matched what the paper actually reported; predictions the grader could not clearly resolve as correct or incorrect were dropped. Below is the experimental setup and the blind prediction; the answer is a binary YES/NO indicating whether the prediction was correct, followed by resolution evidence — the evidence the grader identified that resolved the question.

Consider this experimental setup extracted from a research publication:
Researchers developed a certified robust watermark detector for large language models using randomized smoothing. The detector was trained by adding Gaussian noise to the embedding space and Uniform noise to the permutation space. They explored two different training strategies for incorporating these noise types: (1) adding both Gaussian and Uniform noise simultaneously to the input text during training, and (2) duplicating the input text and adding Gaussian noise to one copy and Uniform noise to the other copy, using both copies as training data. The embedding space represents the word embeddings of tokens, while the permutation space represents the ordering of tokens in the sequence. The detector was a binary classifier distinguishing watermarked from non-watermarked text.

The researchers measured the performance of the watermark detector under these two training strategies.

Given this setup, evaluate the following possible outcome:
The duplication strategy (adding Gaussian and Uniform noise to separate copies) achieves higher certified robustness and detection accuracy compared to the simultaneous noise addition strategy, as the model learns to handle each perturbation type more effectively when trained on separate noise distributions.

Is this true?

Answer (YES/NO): YES